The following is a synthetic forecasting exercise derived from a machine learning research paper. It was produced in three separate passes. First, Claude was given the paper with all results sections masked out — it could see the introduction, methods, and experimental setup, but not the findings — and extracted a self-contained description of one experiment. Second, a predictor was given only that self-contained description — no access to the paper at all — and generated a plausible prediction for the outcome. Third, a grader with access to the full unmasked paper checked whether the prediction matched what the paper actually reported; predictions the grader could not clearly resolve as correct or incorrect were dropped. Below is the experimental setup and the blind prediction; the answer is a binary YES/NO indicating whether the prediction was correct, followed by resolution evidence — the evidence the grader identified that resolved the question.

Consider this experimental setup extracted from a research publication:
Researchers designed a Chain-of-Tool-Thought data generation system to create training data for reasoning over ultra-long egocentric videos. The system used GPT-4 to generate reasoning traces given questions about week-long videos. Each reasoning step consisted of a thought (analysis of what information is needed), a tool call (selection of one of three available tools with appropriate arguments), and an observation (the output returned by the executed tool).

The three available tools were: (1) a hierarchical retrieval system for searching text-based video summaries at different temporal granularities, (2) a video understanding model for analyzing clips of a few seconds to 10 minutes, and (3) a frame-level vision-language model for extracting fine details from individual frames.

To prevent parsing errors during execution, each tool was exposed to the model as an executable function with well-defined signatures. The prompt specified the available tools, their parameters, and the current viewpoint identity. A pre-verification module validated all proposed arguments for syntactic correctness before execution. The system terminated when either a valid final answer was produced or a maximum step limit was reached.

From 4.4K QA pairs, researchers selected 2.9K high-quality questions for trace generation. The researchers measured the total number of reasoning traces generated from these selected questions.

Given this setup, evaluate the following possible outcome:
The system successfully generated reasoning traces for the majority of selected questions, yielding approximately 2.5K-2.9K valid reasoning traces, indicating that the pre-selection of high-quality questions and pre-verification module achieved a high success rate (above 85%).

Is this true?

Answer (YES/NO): NO